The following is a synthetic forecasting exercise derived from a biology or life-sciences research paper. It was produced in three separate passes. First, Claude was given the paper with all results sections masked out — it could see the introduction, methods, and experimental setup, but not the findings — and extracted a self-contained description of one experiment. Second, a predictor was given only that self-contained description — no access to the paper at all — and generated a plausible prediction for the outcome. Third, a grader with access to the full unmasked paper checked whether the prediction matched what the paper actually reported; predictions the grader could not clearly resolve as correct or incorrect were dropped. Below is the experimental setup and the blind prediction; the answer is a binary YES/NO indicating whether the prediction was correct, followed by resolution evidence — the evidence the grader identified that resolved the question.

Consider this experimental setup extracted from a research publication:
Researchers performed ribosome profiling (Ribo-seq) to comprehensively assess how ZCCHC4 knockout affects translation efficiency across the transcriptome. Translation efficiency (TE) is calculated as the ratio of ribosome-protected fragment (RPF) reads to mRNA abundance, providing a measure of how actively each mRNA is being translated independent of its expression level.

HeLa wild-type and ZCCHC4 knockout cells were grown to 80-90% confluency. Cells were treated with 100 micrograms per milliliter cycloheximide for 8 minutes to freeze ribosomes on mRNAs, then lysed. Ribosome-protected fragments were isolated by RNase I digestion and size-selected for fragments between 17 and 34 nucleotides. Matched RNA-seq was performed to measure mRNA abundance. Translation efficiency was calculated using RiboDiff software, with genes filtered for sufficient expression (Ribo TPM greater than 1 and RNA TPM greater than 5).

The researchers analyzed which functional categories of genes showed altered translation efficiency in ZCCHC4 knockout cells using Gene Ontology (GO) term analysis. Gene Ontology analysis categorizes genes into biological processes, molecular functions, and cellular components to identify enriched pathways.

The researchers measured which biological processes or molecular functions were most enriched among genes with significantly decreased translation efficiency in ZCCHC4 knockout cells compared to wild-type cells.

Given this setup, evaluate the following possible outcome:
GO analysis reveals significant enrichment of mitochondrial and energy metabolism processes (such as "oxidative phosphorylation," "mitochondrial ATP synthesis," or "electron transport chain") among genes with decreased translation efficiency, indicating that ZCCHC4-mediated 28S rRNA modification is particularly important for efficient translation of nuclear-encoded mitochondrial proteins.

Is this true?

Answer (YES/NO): NO